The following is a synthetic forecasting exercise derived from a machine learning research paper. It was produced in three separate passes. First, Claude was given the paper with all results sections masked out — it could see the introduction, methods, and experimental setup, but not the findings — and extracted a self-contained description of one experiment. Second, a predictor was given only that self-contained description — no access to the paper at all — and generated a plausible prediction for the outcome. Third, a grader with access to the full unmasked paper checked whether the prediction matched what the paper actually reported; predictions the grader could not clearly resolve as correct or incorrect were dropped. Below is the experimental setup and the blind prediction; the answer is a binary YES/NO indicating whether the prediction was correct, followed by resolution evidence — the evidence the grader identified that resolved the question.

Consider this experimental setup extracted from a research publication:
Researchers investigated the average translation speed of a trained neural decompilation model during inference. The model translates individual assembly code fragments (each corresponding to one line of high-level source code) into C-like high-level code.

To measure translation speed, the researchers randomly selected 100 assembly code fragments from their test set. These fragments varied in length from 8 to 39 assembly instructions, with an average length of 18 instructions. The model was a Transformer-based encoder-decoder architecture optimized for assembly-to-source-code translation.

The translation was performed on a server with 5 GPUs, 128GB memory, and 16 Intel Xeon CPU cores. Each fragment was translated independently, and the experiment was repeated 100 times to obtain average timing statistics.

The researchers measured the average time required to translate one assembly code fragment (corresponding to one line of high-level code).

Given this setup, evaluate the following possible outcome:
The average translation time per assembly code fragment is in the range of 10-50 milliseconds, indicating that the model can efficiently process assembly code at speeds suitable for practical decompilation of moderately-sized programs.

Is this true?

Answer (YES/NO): NO